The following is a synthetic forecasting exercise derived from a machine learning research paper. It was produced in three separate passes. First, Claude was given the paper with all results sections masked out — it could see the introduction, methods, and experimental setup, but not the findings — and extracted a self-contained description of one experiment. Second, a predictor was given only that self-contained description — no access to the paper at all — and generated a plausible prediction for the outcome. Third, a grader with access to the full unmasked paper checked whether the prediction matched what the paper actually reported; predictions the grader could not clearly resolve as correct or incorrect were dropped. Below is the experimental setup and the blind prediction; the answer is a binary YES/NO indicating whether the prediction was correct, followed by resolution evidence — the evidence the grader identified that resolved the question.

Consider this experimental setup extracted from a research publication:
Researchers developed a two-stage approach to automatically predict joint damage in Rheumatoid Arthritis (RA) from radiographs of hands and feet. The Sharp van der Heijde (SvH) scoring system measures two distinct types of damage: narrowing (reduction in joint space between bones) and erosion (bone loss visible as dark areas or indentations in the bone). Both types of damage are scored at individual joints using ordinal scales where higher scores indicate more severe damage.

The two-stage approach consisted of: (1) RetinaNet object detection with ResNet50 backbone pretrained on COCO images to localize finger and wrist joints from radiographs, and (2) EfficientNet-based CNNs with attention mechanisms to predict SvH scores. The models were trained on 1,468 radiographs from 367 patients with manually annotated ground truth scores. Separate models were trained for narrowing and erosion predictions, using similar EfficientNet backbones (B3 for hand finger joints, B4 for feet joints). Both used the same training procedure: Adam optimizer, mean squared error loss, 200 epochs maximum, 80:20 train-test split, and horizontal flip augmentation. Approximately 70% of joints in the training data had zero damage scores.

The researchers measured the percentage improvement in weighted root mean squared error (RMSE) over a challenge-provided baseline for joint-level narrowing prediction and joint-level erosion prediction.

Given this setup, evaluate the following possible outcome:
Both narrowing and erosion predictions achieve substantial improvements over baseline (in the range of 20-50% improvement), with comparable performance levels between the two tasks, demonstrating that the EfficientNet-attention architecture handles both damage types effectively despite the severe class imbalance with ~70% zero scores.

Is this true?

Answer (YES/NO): NO